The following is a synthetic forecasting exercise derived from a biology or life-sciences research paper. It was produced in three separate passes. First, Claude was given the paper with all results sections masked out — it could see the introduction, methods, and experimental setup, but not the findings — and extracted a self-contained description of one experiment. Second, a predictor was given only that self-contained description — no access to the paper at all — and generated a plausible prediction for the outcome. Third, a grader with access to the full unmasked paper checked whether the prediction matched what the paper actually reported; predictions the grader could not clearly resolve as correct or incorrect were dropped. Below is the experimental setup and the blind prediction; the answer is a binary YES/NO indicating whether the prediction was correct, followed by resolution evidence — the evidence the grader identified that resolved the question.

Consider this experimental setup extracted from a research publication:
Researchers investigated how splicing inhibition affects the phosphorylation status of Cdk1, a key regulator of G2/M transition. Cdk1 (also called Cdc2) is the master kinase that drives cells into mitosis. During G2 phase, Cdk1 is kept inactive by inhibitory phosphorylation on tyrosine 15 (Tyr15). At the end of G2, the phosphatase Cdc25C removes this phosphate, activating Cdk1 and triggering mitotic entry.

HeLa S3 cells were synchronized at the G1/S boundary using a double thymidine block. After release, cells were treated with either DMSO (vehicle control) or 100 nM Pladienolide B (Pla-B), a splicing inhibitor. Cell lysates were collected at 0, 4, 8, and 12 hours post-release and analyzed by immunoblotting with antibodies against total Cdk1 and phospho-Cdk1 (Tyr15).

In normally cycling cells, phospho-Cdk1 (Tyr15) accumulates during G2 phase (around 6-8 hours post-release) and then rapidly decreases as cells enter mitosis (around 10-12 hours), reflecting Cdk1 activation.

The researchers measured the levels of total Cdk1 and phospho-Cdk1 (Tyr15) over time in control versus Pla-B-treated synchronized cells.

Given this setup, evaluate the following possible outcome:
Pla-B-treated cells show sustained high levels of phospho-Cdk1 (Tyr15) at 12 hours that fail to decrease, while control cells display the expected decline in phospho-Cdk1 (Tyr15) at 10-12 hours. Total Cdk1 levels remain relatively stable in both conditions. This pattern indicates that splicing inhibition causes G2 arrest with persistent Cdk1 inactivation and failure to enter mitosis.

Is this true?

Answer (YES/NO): YES